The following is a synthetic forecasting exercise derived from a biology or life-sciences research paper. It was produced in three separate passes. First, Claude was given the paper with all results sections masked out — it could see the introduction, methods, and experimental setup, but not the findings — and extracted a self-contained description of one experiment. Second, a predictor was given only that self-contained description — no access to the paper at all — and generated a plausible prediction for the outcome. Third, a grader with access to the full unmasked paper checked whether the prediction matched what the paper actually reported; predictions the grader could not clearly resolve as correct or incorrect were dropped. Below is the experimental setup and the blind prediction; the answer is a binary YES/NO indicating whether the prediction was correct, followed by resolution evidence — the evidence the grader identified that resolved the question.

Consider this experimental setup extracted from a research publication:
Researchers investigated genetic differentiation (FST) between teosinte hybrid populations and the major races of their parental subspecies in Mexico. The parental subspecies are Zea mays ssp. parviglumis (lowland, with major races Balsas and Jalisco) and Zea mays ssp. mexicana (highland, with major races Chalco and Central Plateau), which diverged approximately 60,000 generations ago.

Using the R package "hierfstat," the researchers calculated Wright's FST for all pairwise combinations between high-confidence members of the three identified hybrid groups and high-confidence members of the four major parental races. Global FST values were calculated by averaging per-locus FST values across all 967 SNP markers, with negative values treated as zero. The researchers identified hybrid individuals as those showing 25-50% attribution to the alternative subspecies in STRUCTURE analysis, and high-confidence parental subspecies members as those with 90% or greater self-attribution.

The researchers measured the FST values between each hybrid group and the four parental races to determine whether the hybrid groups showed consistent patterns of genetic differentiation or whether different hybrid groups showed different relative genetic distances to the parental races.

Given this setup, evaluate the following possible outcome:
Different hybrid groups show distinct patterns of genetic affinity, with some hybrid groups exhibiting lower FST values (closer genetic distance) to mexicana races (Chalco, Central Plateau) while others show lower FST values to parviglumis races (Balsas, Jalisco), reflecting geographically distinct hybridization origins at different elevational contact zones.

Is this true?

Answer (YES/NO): NO